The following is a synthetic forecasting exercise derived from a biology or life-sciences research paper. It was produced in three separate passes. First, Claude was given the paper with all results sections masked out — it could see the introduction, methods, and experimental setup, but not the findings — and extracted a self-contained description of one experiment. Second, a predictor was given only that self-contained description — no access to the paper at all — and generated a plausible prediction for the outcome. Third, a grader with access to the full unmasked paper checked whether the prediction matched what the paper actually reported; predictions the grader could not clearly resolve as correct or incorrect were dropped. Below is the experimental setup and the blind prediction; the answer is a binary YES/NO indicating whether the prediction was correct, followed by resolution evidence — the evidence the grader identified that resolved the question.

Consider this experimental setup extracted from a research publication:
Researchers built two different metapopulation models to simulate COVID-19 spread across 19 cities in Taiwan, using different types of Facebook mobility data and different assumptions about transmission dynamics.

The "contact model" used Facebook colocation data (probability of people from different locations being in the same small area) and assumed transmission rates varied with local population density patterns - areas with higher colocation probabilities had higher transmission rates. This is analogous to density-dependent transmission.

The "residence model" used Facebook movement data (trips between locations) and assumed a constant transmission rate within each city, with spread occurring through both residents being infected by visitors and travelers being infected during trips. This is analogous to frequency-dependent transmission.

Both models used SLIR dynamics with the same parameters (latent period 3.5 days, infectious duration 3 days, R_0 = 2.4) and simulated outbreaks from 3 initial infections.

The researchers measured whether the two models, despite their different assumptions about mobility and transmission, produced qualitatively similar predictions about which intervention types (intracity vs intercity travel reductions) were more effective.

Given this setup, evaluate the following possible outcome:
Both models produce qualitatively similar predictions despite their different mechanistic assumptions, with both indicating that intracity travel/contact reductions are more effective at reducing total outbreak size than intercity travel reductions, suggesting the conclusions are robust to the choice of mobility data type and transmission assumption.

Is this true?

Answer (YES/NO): YES